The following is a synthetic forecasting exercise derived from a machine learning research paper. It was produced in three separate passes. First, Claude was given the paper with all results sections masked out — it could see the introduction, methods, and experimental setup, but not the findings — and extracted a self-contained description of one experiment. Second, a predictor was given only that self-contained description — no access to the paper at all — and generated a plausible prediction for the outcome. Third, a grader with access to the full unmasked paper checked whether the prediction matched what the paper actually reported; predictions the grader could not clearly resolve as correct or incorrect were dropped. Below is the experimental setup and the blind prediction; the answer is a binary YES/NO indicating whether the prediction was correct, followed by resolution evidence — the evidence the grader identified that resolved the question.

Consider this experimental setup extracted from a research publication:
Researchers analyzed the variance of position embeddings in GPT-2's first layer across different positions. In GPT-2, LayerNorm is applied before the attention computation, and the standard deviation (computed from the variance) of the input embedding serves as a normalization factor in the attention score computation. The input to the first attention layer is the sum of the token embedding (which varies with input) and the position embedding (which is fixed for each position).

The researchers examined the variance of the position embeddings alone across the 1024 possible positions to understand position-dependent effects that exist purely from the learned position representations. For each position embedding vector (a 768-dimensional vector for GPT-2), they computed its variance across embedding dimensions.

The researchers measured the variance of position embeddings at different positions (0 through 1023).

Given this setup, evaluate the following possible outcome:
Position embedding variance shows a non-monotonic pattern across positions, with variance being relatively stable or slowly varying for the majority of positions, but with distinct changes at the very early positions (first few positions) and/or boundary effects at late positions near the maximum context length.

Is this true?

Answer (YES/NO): NO